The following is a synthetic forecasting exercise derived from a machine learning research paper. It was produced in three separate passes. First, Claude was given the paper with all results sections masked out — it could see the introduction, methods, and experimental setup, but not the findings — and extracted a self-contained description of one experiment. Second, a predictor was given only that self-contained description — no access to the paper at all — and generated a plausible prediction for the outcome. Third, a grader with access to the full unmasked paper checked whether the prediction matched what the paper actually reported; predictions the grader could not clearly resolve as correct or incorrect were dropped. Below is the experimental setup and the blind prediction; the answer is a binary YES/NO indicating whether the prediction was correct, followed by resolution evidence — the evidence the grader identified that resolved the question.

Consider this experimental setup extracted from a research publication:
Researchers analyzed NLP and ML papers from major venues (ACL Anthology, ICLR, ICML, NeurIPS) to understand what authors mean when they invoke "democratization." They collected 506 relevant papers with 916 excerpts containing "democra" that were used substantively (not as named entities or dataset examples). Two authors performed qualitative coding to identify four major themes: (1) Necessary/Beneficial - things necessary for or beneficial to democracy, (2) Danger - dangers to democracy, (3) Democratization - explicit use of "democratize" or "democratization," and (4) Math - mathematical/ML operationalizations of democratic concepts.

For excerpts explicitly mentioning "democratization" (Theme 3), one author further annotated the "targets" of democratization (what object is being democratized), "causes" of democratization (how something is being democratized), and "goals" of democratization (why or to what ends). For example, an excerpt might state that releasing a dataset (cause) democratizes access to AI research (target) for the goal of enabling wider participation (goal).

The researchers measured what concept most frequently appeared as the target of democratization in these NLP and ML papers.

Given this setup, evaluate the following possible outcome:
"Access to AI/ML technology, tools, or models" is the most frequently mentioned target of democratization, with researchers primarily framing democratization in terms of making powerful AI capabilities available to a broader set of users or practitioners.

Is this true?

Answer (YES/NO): NO